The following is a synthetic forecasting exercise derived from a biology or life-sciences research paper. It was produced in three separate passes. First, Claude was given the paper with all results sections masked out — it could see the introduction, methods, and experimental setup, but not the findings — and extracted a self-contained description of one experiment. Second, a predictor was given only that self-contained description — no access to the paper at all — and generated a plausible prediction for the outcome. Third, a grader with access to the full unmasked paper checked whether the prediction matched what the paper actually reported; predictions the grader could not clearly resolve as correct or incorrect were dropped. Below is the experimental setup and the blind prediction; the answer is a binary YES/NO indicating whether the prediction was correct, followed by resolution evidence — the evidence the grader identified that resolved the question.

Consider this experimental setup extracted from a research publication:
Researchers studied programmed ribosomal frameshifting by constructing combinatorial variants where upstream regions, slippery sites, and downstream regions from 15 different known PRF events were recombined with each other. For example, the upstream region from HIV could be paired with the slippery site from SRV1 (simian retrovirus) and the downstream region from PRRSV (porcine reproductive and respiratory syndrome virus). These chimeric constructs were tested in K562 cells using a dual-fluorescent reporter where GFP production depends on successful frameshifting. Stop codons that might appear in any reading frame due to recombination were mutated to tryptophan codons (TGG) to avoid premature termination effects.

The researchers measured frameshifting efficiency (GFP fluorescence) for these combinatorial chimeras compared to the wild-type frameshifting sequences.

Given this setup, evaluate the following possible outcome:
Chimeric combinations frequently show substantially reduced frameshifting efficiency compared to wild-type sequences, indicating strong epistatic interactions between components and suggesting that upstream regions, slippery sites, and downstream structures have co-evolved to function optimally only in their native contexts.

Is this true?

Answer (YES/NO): YES